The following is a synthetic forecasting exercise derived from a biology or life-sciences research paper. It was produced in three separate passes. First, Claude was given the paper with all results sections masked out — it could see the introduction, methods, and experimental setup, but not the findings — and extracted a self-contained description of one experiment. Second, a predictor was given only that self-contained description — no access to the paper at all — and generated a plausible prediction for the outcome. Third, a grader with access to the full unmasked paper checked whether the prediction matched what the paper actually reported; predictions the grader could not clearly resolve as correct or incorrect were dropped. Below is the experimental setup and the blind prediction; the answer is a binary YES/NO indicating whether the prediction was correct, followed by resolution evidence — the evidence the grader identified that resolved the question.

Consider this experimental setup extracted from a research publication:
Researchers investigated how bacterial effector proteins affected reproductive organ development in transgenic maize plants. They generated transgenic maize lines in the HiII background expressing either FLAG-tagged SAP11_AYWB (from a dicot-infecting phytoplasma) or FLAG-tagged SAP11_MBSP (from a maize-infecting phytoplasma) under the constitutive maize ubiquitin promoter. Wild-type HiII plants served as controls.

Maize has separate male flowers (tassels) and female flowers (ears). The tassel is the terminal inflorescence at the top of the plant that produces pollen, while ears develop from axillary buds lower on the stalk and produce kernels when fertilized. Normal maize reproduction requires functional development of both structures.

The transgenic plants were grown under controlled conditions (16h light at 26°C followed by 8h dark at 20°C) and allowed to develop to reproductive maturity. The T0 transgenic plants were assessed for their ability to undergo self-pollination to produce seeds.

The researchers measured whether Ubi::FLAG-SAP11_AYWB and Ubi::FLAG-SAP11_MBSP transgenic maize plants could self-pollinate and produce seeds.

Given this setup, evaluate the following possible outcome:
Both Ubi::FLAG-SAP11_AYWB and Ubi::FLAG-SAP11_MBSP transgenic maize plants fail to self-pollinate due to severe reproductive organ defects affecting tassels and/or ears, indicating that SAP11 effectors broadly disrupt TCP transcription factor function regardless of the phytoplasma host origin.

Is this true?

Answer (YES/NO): NO